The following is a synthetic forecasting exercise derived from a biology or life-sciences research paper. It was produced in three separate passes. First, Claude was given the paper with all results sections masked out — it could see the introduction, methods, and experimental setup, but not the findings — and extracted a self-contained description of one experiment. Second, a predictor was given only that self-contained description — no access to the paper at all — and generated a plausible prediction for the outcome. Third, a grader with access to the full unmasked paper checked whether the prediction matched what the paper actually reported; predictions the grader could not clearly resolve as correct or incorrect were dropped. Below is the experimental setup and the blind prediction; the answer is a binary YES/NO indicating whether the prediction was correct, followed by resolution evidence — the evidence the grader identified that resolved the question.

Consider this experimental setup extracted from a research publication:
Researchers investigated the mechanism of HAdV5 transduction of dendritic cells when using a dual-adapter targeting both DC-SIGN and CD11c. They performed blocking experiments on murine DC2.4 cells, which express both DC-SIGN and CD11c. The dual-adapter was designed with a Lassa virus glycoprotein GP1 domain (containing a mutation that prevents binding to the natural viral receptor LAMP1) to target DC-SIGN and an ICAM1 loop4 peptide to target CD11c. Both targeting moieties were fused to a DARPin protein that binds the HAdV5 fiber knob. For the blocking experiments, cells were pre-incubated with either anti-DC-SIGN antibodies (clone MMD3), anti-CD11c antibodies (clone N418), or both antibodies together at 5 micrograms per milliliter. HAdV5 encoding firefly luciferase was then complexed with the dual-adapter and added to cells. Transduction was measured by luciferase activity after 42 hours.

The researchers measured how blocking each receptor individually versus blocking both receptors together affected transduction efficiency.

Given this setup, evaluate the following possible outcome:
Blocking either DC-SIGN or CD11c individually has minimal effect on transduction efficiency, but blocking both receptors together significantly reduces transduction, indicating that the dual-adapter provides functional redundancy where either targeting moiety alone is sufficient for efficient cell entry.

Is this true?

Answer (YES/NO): NO